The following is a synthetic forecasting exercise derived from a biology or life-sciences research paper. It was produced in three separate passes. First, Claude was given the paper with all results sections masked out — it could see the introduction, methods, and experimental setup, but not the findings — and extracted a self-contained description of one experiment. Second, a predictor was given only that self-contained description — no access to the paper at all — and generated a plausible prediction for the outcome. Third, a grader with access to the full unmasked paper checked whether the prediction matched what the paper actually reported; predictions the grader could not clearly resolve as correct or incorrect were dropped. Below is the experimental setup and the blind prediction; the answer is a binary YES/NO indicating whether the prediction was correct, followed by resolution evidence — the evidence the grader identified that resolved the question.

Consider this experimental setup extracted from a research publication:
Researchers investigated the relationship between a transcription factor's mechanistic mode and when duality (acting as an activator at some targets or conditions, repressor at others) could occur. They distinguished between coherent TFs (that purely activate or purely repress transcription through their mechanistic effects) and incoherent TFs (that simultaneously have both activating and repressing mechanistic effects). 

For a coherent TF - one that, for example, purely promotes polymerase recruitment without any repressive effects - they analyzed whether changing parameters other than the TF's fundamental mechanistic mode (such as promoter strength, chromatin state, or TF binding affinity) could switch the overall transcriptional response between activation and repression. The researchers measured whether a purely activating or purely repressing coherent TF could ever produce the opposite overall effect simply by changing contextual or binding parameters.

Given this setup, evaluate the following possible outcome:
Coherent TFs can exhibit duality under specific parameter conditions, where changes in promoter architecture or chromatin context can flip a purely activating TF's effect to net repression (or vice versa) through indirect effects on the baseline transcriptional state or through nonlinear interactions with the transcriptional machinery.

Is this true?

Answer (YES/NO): NO